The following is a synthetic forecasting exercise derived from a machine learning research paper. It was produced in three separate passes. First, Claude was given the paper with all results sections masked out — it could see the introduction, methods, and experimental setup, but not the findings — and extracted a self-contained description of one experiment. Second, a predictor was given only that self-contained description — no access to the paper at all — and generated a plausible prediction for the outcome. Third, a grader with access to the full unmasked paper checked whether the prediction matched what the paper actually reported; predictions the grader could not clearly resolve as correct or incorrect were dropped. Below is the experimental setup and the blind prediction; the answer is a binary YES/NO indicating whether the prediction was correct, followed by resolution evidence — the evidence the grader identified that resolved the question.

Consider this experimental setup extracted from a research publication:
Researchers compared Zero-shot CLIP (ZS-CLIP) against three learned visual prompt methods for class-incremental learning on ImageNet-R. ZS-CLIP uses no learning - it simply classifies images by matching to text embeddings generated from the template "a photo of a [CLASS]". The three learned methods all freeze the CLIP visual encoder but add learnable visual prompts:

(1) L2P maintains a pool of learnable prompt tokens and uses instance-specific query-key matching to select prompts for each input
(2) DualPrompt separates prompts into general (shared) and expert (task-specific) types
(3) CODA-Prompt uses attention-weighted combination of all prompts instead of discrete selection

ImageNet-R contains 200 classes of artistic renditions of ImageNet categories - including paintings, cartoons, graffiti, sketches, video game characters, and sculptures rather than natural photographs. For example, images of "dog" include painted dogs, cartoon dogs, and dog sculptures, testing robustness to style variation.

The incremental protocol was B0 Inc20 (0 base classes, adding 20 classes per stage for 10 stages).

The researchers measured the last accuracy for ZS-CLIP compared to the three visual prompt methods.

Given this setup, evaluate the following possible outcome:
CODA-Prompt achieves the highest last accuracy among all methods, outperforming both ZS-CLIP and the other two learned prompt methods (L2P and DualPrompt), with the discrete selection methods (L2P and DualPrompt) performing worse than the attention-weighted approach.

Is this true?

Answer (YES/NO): NO